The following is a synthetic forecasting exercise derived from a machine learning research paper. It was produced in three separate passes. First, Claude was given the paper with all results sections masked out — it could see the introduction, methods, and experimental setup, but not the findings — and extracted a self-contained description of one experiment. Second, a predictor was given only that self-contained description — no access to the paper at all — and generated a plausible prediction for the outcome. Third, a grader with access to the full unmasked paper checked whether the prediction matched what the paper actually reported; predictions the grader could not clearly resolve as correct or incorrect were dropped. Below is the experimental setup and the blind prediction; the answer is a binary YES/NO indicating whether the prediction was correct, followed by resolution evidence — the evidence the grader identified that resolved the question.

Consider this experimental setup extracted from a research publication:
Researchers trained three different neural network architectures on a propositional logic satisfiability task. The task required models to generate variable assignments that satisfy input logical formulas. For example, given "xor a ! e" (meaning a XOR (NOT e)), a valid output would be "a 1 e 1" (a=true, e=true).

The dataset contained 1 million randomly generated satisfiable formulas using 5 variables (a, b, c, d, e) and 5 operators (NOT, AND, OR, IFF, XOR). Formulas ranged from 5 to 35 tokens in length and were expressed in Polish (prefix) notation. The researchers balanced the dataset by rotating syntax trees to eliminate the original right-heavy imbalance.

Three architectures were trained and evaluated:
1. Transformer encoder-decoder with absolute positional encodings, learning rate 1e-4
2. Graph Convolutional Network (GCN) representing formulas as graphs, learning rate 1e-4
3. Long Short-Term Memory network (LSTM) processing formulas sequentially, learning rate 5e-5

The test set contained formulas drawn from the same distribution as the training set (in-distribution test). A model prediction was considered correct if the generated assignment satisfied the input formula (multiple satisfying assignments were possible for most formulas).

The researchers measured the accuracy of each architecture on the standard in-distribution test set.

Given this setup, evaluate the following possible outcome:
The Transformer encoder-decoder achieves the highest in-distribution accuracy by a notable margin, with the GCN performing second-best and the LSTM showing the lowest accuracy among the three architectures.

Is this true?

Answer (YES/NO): NO